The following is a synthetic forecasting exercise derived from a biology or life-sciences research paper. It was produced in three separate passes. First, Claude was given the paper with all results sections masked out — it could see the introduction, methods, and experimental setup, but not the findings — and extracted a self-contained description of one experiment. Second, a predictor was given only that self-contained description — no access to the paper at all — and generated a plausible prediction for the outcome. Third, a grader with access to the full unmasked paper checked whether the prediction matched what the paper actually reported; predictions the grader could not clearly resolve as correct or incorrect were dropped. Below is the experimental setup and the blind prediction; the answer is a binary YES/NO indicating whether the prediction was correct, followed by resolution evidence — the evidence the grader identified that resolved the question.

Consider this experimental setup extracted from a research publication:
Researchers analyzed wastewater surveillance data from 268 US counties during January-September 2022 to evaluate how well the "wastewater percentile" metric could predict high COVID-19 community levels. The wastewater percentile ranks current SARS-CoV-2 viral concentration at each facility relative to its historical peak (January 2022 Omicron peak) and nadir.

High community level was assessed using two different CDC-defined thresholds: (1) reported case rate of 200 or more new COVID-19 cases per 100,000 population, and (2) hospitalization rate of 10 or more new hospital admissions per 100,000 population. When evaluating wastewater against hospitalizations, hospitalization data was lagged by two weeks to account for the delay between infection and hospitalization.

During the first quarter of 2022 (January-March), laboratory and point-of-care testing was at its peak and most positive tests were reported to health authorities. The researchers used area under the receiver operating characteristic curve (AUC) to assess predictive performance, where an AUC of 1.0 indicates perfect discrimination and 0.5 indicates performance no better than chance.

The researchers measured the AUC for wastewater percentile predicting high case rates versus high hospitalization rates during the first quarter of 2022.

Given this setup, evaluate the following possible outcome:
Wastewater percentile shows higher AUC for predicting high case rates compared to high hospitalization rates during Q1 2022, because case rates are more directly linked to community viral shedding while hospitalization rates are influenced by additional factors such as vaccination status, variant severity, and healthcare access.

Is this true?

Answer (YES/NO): YES